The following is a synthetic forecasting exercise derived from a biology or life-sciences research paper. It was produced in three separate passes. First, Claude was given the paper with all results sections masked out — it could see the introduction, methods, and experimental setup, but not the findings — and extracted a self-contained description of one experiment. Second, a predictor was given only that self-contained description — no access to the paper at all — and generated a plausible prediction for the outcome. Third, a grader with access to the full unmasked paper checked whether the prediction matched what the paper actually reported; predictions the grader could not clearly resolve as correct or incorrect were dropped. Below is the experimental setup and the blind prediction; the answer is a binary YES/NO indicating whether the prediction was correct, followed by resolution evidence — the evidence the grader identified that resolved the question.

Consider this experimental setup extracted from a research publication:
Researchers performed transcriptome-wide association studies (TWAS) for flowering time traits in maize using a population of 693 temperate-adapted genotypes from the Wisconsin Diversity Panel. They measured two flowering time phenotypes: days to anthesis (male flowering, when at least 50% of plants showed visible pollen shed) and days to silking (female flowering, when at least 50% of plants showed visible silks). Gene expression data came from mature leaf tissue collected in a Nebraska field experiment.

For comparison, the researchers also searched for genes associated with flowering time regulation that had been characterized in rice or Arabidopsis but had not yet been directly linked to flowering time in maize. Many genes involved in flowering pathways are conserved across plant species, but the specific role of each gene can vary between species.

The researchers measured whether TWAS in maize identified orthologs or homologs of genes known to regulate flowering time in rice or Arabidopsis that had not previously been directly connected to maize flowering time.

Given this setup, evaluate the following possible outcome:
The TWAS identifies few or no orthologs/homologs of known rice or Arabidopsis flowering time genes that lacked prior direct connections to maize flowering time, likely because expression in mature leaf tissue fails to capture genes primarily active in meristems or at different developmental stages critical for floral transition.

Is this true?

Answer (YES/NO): NO